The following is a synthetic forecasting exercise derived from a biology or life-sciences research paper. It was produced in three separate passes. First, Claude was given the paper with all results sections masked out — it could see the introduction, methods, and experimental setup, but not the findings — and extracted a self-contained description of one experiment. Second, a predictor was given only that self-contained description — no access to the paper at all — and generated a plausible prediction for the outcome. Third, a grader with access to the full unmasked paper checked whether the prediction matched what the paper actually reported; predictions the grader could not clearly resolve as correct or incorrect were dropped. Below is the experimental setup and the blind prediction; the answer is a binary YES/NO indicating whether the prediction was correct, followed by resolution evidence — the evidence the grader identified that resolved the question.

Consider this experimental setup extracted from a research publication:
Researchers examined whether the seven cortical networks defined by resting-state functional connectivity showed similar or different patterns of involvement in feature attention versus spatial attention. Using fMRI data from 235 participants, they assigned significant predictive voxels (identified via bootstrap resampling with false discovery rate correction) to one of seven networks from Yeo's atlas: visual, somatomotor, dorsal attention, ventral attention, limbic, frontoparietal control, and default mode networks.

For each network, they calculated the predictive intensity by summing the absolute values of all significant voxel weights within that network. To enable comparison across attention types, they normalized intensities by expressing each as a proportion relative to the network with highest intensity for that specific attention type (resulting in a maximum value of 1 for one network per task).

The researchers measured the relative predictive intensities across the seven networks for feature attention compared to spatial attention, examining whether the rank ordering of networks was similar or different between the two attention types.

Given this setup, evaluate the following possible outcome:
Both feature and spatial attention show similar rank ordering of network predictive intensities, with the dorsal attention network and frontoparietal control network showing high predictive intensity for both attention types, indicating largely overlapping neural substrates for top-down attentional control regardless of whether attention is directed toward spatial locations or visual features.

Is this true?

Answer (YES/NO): NO